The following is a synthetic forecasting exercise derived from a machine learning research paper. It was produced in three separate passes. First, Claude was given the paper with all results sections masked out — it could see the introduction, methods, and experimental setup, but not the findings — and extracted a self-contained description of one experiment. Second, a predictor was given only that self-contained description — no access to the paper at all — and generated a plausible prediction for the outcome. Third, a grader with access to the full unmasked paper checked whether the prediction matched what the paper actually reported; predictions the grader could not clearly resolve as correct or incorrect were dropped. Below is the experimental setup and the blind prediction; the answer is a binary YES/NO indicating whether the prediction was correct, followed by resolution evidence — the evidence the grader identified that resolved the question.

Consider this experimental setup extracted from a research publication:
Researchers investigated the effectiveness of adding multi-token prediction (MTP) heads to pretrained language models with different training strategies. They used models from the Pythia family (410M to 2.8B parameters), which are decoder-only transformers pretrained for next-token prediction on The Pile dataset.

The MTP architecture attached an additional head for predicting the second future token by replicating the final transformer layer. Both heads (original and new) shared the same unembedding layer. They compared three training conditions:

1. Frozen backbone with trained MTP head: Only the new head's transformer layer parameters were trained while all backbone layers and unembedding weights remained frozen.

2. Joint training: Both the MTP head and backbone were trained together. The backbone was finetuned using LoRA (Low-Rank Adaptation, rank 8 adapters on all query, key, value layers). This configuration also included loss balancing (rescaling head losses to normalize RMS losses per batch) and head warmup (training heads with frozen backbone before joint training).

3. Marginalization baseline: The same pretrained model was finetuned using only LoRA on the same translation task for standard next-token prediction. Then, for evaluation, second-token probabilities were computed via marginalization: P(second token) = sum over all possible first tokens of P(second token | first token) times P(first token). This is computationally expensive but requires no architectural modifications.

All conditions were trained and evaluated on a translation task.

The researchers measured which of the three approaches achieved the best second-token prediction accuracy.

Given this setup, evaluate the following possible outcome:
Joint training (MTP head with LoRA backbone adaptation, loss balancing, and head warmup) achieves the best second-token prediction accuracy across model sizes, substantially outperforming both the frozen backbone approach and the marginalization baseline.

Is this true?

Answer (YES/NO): NO